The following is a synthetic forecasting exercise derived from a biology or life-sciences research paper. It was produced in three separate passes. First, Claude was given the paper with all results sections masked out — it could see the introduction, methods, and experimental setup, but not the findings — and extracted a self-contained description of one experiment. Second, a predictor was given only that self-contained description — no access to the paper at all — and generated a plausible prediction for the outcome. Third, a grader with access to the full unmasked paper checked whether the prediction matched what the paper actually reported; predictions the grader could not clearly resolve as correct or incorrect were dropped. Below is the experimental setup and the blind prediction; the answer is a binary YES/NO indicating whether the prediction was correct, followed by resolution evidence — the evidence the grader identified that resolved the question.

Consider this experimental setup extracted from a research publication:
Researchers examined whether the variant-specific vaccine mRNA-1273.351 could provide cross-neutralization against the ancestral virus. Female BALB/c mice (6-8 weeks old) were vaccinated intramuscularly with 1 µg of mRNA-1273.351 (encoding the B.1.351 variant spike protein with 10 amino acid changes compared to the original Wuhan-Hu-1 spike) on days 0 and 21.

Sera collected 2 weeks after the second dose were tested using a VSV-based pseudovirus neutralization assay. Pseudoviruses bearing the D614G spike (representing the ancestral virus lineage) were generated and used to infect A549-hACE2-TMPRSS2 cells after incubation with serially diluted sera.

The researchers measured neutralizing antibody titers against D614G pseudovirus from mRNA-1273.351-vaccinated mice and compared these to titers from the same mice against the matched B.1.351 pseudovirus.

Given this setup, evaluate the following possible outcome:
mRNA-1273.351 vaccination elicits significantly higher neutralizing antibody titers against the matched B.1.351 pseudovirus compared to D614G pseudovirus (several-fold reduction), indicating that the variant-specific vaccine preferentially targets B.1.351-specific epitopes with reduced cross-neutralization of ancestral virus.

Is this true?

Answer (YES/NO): YES